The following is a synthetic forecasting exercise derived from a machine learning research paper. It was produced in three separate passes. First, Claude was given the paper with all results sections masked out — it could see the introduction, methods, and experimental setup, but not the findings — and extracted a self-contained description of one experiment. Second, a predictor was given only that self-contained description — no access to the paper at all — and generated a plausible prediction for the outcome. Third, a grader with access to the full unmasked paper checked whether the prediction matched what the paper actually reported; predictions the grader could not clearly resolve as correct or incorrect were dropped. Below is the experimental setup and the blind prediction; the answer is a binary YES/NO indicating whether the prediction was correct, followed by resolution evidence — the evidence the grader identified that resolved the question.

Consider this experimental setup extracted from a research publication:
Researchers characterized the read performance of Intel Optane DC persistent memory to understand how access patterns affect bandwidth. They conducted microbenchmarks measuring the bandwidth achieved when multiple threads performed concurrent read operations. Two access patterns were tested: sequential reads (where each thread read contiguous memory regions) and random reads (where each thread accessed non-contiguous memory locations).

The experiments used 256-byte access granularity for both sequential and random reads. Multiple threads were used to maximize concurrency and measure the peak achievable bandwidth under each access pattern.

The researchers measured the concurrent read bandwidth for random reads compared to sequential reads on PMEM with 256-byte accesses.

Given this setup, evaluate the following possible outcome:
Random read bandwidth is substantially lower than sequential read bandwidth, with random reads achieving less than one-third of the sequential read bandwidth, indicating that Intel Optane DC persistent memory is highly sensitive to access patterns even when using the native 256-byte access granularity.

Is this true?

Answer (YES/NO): NO